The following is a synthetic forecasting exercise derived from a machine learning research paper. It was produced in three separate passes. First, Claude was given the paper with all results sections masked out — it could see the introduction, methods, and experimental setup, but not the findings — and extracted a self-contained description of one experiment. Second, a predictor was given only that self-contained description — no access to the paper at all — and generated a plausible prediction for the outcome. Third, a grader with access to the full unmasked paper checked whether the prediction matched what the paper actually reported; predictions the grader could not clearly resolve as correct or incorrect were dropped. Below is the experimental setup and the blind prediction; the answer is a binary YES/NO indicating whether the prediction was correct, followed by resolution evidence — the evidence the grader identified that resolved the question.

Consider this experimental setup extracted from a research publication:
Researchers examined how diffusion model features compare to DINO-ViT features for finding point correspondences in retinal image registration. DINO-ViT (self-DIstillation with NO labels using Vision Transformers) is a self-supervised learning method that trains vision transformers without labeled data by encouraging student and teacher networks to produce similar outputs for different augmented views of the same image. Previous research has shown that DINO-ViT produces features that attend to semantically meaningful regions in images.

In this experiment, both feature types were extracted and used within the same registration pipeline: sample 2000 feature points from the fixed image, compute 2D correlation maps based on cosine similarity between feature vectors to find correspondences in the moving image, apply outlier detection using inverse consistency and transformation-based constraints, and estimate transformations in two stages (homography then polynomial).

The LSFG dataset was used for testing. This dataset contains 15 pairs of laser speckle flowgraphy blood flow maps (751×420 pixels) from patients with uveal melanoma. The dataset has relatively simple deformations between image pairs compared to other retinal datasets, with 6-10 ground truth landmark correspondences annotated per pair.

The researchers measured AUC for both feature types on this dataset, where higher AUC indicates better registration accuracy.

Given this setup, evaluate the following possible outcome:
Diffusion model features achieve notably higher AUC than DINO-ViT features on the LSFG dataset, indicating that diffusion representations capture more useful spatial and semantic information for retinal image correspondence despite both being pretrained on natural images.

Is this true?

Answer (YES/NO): YES